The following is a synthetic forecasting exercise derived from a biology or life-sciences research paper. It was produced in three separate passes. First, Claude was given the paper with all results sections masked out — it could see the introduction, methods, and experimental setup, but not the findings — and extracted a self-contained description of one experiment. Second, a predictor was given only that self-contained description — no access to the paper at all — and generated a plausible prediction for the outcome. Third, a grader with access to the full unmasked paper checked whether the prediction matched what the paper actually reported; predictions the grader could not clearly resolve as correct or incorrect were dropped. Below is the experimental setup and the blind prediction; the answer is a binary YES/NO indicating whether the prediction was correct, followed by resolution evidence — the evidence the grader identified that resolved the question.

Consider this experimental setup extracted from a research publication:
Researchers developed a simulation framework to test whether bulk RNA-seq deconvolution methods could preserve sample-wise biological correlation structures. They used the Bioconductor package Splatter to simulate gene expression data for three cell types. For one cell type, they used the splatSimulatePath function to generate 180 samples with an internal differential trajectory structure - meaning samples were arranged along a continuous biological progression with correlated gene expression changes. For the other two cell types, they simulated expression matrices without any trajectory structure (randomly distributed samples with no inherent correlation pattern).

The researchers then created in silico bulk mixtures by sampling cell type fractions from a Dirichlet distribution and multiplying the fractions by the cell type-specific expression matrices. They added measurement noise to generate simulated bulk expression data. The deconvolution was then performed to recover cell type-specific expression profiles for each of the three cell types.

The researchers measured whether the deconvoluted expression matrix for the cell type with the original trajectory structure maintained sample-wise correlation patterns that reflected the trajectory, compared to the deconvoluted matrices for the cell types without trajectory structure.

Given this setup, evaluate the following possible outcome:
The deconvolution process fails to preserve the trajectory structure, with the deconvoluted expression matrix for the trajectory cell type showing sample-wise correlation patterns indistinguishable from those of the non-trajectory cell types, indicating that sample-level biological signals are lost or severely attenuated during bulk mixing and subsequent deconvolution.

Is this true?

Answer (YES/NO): NO